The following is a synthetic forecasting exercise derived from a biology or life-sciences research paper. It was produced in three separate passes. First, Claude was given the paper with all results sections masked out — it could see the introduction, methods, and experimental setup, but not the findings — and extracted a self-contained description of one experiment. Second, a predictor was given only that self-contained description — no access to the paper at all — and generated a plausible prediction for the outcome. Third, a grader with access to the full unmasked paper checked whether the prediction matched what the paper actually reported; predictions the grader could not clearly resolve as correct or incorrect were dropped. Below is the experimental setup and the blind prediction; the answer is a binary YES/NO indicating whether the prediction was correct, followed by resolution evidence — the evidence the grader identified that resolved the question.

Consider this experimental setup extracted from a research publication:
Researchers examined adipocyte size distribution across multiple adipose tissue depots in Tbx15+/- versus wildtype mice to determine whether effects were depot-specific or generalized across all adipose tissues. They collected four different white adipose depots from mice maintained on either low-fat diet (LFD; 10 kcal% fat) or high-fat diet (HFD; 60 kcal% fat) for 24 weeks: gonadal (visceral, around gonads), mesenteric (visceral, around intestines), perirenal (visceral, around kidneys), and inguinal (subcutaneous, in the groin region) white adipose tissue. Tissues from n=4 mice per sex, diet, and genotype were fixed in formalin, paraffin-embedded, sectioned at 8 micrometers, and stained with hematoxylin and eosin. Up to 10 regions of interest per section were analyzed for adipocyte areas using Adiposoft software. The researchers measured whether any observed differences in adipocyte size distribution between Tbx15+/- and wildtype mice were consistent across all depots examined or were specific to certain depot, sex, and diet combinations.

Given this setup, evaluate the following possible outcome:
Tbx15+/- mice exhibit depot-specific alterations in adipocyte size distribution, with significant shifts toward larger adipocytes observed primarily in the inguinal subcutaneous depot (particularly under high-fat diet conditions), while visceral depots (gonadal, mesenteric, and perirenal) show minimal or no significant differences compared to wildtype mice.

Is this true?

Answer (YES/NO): NO